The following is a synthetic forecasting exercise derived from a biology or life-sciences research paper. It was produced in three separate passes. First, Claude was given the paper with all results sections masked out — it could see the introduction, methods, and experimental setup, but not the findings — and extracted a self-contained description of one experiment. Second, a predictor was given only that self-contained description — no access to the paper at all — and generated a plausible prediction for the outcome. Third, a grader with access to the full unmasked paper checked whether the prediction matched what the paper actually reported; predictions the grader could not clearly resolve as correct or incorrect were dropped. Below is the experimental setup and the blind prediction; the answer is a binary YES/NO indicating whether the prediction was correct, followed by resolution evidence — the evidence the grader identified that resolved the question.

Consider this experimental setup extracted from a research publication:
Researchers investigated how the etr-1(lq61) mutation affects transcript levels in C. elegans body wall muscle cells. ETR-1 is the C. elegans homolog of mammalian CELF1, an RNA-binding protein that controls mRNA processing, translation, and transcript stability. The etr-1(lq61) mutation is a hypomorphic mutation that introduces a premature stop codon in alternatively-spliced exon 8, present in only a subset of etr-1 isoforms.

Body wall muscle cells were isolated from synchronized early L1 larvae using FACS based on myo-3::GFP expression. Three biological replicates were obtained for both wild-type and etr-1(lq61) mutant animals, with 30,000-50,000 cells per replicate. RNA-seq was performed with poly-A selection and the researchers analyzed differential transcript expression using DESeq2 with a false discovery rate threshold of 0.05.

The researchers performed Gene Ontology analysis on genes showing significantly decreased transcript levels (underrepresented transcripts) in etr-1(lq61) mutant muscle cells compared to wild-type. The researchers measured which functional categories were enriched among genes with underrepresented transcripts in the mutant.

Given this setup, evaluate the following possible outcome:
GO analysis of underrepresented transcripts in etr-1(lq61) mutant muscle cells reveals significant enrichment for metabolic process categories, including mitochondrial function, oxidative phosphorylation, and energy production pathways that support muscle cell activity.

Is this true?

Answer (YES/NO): NO